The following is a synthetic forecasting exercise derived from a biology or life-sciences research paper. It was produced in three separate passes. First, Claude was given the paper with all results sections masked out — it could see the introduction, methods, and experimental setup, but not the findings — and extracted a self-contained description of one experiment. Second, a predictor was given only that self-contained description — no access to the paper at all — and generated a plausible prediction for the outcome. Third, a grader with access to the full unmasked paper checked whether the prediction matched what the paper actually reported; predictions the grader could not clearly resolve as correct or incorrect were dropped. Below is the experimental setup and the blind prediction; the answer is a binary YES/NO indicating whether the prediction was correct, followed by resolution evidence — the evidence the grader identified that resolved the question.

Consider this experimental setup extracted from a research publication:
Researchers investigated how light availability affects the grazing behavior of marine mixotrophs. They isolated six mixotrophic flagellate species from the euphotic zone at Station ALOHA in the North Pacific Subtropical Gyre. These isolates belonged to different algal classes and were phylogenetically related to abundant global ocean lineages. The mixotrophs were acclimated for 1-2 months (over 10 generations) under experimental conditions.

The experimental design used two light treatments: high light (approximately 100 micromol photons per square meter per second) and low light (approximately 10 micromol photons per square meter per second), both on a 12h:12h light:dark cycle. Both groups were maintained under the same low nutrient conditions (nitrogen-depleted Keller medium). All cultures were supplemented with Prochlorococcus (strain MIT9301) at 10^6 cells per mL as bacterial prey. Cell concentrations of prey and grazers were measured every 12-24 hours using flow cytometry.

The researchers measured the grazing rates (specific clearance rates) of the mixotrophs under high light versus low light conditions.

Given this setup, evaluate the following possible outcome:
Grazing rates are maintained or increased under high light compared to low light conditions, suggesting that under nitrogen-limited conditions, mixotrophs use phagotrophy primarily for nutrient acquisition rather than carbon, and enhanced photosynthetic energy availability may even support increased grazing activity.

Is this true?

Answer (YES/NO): YES